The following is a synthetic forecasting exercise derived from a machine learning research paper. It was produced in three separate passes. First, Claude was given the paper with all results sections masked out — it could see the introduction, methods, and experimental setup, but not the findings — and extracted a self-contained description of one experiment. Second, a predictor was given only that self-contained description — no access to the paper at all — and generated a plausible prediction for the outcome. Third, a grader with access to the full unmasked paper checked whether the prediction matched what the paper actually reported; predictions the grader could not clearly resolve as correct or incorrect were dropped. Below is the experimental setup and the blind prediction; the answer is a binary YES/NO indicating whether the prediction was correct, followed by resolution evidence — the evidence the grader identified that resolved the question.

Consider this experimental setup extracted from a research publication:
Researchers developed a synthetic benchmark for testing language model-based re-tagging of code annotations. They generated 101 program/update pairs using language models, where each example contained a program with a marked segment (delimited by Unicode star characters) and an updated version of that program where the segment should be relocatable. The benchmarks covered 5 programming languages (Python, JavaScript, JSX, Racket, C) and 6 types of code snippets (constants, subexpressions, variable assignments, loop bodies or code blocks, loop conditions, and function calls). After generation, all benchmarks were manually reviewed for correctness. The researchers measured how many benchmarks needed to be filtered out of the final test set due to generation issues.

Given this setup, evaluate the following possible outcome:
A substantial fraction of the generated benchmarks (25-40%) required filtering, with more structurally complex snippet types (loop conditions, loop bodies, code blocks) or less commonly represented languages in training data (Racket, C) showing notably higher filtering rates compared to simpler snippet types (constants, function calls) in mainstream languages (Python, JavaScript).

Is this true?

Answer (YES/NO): NO